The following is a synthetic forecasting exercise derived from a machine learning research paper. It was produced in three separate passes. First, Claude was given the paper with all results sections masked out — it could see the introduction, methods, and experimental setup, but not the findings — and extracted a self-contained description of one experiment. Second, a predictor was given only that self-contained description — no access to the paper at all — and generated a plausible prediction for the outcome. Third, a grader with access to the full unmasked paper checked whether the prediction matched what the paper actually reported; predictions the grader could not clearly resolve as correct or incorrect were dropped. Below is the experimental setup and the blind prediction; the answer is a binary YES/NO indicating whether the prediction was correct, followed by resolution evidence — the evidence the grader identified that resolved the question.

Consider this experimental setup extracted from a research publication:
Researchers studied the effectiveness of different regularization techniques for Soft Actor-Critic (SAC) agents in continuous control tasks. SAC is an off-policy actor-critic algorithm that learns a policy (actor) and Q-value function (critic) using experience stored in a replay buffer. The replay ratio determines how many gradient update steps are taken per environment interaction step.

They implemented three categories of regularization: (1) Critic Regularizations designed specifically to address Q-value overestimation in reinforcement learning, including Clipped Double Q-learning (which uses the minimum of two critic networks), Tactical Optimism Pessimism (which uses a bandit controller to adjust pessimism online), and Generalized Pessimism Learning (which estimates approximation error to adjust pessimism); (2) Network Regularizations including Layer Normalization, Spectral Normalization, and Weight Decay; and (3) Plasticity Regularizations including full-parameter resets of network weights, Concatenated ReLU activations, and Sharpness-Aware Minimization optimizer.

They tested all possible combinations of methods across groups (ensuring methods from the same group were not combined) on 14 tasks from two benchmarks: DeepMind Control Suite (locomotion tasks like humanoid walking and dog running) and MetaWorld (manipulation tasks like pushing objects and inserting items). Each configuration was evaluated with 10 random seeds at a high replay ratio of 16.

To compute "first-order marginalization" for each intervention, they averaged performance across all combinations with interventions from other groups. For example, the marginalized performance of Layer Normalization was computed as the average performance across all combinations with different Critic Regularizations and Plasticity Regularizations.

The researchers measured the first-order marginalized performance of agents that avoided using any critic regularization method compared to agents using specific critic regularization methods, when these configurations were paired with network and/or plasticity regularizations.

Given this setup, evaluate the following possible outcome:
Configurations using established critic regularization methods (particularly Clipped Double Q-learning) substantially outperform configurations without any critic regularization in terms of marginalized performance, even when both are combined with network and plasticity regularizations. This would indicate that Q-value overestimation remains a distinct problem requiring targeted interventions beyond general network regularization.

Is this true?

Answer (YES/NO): NO